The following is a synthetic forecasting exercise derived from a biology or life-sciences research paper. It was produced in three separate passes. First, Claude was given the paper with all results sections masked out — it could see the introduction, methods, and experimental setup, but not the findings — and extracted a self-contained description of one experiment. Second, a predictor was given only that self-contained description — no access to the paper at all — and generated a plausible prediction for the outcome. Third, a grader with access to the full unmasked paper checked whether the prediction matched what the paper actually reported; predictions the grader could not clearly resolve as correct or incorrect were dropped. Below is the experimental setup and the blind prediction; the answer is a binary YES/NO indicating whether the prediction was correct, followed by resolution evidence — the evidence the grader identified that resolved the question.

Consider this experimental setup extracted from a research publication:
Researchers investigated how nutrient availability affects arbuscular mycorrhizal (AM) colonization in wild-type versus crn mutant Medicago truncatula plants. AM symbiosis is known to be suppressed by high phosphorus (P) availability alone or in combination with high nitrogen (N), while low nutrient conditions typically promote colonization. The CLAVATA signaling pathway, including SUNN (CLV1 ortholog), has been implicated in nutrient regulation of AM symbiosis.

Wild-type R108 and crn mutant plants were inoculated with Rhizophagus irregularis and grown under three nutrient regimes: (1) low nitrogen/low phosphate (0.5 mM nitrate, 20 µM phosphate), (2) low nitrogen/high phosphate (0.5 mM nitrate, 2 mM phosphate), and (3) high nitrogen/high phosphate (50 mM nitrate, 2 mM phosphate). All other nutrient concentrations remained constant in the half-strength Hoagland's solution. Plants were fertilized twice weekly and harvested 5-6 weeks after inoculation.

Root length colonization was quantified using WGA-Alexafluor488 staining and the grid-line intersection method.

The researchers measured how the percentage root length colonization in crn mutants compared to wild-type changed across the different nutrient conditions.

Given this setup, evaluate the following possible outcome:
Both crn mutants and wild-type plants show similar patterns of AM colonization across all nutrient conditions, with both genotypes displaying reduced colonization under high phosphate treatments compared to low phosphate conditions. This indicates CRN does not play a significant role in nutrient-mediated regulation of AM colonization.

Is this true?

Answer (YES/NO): NO